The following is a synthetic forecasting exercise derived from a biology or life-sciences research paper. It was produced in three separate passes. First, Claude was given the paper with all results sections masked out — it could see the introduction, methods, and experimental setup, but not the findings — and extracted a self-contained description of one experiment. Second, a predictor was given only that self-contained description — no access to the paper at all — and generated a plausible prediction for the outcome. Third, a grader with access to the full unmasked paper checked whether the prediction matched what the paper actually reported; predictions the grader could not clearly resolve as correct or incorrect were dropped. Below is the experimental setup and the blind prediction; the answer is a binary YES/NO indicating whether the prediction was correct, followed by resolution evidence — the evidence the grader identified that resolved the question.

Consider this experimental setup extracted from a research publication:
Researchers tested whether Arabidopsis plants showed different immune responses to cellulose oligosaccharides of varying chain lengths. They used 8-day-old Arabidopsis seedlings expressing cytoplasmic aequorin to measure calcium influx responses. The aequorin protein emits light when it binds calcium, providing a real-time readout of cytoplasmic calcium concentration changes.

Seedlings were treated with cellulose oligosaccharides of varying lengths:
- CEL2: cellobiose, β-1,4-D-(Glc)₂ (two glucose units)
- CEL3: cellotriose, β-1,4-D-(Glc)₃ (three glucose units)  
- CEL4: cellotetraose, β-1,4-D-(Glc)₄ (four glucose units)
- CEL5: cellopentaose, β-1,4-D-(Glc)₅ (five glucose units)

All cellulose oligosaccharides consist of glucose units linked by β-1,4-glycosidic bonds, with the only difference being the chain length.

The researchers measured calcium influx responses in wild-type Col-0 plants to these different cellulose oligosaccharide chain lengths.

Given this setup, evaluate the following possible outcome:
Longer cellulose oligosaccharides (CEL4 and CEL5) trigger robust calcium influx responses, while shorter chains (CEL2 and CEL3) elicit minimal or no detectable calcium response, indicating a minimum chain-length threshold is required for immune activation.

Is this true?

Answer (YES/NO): NO